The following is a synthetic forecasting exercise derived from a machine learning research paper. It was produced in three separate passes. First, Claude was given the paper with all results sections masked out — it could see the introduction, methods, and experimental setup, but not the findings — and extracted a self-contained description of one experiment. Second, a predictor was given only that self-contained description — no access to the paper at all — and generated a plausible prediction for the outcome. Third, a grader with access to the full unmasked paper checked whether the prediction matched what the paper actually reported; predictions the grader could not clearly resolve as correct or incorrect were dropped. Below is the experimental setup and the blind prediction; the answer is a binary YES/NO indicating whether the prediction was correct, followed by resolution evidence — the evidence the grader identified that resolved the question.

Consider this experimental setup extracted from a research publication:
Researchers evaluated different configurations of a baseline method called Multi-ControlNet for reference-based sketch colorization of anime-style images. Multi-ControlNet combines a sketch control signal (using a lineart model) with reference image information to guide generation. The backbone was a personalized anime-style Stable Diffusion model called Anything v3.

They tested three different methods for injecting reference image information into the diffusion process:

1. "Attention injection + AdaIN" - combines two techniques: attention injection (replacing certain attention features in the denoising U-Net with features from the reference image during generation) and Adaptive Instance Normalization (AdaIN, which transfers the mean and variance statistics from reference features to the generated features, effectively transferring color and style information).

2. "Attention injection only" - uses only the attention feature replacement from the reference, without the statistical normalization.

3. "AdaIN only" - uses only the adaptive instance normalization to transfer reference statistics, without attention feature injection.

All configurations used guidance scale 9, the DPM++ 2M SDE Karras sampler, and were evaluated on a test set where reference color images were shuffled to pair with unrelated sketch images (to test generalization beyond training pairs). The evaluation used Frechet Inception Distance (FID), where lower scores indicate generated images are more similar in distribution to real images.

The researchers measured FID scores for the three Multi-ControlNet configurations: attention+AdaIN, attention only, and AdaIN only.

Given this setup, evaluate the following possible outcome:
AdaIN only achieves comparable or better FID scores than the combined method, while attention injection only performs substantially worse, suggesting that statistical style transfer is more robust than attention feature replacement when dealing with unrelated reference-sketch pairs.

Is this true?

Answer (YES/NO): NO